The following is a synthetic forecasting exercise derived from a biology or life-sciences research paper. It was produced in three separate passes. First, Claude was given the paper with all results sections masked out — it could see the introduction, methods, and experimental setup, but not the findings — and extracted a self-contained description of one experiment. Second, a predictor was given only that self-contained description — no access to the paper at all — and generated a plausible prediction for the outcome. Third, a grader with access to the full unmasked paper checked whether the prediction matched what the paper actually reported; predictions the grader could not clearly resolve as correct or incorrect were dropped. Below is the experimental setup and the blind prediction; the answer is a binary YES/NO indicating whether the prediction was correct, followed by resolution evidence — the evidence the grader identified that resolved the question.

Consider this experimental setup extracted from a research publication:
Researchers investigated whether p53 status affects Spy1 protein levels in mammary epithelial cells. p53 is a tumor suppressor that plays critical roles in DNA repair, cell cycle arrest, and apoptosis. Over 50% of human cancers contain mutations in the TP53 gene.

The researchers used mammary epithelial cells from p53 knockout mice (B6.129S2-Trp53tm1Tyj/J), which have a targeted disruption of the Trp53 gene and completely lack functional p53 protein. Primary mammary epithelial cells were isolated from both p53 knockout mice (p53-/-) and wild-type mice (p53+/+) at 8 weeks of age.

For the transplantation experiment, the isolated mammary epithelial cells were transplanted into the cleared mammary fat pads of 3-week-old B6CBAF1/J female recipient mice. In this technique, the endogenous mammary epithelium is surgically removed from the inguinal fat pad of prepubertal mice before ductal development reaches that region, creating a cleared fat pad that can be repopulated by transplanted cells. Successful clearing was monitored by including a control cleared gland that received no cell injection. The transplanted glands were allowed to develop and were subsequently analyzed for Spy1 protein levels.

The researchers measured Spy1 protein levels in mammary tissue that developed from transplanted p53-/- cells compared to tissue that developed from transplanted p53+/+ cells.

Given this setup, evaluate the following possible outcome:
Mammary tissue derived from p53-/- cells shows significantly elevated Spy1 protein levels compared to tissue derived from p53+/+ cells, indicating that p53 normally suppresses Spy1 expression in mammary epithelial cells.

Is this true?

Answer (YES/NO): YES